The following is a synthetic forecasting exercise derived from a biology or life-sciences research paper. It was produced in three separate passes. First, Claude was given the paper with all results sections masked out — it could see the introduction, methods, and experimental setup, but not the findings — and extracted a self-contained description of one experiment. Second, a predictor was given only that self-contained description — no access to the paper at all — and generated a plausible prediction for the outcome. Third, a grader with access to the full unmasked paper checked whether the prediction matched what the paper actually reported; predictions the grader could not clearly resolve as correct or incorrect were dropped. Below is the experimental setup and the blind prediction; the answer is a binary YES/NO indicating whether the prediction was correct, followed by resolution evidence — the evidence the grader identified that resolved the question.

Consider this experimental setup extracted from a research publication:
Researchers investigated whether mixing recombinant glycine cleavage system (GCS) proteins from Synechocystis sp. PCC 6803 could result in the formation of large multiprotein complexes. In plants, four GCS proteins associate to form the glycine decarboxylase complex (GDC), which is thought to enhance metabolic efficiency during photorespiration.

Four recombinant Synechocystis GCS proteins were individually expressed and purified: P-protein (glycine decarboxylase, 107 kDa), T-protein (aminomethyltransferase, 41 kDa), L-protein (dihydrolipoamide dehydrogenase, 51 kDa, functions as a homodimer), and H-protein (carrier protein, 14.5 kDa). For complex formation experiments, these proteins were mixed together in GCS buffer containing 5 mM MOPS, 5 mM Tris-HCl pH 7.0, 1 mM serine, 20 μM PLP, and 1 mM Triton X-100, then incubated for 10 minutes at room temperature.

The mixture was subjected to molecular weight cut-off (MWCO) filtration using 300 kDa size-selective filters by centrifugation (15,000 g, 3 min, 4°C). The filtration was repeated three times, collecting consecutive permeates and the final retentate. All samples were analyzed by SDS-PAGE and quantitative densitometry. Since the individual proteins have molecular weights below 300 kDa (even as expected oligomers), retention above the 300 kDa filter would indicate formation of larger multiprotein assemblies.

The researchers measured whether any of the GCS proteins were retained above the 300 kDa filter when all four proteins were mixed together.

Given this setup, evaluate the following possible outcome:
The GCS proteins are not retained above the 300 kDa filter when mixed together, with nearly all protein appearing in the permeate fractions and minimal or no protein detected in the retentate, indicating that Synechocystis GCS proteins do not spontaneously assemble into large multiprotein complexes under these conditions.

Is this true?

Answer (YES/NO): NO